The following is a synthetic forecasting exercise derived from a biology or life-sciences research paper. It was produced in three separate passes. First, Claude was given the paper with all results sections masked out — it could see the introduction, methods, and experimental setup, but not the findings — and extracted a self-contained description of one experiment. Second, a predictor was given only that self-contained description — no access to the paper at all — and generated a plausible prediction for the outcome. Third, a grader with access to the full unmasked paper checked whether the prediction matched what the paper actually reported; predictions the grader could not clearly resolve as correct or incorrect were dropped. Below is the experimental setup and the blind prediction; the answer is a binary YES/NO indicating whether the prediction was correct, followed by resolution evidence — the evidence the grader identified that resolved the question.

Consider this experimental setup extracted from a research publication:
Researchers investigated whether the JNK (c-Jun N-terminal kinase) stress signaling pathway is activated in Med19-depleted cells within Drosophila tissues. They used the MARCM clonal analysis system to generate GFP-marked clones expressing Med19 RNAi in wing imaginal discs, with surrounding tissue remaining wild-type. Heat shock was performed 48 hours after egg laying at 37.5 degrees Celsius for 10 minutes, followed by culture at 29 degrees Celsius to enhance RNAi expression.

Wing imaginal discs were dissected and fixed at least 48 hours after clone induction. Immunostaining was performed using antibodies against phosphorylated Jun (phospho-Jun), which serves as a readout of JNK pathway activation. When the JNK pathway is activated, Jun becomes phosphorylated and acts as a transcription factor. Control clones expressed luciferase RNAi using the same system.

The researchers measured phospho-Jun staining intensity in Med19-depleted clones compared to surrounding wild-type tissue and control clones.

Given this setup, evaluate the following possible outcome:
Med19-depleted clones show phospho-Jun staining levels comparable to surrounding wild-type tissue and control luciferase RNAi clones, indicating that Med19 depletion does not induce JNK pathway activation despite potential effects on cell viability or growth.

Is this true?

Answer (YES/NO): NO